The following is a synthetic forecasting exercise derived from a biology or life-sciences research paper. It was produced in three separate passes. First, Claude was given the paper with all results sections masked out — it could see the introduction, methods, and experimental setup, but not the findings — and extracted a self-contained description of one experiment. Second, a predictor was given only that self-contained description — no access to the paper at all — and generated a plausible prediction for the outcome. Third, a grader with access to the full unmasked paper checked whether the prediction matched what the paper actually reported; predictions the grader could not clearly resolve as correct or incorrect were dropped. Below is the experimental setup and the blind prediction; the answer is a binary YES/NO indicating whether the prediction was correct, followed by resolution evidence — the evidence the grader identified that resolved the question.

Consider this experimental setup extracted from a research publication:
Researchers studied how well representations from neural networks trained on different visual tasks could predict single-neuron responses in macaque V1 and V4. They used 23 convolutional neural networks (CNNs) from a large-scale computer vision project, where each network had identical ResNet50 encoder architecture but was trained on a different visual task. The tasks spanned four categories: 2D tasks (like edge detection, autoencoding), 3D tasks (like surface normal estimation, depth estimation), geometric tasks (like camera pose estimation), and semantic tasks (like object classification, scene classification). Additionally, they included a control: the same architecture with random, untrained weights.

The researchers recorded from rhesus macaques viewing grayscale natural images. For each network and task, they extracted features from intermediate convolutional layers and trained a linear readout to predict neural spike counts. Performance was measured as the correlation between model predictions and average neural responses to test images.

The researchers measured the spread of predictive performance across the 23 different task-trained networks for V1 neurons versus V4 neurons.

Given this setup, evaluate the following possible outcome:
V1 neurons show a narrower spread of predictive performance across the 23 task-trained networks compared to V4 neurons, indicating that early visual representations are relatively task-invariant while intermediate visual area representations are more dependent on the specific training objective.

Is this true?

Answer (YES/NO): YES